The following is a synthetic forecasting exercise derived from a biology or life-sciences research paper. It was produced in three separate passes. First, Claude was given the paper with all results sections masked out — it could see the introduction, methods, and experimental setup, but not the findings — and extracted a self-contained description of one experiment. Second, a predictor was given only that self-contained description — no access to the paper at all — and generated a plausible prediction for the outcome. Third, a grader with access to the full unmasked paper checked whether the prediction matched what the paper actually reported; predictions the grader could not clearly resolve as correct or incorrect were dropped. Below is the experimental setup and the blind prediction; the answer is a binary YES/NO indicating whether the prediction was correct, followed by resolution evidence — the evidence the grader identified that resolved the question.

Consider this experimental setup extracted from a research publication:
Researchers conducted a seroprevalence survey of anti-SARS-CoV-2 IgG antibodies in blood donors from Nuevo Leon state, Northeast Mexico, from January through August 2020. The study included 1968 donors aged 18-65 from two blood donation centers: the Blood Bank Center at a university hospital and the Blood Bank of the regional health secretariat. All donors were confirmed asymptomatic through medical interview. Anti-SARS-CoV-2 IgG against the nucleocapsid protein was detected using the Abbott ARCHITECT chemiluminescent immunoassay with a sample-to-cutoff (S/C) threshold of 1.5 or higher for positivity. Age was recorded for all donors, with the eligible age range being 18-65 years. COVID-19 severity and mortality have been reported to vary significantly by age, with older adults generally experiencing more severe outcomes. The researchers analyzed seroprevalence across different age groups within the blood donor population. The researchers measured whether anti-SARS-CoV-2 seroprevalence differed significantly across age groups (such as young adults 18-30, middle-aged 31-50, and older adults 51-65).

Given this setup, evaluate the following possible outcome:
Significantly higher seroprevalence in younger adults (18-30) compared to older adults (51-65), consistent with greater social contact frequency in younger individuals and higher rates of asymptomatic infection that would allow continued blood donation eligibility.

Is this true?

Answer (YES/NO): YES